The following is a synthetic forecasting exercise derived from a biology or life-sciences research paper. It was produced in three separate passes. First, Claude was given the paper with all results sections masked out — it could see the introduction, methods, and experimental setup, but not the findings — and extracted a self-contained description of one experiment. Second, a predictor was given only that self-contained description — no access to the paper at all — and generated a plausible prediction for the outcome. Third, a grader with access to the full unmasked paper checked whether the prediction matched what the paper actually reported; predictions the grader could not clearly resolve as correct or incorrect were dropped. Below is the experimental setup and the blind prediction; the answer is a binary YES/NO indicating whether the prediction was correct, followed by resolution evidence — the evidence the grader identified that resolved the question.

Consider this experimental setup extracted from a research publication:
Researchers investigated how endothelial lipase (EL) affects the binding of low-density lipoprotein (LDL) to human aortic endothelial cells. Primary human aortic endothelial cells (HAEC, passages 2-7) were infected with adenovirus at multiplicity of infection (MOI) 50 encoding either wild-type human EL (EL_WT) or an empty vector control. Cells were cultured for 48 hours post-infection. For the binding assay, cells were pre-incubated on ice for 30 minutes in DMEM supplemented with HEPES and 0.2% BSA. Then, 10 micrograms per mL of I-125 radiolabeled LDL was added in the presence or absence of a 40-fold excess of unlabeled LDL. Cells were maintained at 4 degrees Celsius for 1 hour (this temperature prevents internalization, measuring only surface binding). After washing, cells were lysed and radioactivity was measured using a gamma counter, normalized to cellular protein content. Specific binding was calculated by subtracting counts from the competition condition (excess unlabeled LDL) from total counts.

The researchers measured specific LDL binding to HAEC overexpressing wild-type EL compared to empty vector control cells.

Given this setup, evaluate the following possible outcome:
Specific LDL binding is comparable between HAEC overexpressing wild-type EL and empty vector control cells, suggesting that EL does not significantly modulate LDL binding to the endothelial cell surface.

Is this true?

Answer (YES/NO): NO